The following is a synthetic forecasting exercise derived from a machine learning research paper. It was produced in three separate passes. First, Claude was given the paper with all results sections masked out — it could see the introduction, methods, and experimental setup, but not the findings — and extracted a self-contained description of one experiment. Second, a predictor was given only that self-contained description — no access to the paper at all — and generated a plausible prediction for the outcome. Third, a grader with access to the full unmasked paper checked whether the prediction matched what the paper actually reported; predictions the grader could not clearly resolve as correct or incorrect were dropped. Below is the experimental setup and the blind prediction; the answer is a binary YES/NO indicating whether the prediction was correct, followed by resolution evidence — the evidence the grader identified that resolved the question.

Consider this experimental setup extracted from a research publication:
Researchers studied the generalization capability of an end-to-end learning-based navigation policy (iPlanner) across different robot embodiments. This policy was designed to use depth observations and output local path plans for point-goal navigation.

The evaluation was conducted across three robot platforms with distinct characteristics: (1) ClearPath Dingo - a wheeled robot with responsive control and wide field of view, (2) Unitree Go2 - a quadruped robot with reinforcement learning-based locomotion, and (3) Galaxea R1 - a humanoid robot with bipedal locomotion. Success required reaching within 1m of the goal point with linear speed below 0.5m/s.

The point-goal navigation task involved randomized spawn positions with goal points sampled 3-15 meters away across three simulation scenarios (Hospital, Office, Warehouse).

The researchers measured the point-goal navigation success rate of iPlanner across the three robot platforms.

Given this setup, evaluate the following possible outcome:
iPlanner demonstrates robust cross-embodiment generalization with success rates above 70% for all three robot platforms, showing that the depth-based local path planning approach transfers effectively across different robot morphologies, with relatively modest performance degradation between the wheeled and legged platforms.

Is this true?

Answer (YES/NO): NO